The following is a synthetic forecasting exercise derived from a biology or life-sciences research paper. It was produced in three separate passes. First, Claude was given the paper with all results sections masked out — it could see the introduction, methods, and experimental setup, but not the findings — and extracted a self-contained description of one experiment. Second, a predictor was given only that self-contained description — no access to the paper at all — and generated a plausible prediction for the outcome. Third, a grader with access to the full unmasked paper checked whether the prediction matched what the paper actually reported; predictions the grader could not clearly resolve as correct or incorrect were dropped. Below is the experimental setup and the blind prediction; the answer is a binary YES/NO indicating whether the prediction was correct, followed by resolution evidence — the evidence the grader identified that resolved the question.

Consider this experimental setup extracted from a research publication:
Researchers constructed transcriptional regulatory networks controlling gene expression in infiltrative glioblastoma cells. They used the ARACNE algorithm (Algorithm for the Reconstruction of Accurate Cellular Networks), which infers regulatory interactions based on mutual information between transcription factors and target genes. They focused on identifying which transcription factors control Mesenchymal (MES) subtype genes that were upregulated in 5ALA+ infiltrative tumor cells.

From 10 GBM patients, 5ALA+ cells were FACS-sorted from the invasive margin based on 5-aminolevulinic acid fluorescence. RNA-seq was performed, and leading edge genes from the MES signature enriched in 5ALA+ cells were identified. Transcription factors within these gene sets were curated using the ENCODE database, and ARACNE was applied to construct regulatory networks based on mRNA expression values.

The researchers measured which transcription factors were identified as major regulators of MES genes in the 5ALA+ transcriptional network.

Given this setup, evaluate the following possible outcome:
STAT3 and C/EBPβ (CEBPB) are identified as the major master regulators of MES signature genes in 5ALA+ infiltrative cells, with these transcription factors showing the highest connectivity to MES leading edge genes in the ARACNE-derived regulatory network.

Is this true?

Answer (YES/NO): NO